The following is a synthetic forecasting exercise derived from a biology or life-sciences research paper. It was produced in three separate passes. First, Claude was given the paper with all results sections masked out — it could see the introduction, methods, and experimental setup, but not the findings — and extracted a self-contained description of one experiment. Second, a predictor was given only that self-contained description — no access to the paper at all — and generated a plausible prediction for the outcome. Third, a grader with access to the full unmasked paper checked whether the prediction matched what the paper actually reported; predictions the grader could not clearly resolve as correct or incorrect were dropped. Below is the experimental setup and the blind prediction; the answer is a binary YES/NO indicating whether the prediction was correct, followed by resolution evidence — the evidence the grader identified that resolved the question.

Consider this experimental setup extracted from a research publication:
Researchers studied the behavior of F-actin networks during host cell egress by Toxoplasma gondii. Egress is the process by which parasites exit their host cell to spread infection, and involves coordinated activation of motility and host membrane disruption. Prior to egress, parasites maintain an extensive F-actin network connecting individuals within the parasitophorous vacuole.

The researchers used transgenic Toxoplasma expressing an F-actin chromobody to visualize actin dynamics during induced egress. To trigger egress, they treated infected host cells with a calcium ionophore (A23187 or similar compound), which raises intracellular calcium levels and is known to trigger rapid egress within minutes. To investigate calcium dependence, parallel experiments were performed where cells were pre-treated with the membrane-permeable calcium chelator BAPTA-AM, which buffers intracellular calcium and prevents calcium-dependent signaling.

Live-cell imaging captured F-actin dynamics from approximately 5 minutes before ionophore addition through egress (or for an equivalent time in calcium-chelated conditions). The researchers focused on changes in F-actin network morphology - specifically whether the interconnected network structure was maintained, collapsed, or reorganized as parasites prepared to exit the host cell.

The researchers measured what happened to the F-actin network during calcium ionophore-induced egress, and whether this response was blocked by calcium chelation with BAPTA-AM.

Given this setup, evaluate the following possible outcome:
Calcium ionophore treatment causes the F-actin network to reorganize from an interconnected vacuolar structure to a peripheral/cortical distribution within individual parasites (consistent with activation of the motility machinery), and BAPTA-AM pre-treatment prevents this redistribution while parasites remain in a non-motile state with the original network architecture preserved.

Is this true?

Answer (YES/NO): NO